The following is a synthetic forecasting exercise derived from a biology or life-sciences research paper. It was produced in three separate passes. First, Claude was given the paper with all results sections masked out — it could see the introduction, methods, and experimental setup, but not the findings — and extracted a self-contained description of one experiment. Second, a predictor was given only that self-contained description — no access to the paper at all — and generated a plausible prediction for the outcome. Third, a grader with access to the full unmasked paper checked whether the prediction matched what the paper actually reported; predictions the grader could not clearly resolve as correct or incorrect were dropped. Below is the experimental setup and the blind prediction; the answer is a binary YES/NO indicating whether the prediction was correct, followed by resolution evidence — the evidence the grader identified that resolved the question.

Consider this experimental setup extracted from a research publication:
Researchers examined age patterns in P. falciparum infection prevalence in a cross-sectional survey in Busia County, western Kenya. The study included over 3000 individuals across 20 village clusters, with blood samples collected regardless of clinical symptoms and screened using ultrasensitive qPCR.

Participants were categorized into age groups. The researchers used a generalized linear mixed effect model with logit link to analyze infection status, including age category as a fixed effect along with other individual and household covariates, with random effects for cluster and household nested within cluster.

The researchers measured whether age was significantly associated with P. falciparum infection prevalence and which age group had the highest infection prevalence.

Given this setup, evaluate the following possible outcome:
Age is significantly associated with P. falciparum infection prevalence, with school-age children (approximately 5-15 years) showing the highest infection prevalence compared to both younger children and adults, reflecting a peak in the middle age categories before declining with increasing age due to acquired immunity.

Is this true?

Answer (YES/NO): YES